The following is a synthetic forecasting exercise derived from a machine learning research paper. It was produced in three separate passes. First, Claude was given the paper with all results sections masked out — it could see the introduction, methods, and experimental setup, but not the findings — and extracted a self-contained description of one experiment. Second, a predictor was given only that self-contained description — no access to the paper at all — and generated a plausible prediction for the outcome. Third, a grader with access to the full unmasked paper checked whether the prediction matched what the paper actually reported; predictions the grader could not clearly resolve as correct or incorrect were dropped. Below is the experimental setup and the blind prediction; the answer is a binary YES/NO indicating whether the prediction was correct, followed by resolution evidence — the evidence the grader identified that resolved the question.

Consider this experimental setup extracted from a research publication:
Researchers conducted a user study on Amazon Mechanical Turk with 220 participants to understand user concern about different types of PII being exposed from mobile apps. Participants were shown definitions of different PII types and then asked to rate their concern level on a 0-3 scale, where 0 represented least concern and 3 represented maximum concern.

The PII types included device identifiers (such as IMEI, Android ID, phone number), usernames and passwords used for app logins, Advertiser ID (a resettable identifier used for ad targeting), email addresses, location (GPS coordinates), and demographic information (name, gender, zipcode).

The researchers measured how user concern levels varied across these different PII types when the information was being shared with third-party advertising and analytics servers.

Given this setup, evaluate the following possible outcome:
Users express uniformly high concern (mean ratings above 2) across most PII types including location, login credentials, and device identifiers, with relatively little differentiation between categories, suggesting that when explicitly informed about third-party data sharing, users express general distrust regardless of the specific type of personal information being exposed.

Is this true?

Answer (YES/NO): NO